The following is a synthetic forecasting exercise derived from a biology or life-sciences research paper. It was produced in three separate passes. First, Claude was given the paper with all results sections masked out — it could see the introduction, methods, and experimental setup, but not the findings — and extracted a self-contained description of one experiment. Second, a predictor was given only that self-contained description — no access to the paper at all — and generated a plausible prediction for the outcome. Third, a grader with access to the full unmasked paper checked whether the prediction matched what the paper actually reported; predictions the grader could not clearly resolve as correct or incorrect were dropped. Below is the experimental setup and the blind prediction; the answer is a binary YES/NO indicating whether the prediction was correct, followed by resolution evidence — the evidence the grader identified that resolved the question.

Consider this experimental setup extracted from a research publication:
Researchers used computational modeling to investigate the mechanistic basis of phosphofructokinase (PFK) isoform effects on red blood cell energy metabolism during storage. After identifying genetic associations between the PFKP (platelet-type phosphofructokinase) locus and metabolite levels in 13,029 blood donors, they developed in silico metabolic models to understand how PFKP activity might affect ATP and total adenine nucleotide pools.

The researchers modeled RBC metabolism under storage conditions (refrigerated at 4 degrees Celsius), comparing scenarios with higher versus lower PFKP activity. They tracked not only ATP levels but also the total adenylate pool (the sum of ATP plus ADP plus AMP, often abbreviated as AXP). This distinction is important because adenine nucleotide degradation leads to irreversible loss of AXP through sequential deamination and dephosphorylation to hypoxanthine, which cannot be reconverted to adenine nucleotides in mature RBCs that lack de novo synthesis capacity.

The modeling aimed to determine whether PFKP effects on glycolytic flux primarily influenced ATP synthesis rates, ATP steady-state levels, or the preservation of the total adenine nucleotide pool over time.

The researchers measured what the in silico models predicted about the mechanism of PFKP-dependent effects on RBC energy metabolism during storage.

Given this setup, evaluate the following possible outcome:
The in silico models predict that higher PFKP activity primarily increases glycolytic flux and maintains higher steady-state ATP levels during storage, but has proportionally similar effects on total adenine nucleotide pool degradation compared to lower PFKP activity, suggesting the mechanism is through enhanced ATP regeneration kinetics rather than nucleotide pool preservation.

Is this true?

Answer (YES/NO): NO